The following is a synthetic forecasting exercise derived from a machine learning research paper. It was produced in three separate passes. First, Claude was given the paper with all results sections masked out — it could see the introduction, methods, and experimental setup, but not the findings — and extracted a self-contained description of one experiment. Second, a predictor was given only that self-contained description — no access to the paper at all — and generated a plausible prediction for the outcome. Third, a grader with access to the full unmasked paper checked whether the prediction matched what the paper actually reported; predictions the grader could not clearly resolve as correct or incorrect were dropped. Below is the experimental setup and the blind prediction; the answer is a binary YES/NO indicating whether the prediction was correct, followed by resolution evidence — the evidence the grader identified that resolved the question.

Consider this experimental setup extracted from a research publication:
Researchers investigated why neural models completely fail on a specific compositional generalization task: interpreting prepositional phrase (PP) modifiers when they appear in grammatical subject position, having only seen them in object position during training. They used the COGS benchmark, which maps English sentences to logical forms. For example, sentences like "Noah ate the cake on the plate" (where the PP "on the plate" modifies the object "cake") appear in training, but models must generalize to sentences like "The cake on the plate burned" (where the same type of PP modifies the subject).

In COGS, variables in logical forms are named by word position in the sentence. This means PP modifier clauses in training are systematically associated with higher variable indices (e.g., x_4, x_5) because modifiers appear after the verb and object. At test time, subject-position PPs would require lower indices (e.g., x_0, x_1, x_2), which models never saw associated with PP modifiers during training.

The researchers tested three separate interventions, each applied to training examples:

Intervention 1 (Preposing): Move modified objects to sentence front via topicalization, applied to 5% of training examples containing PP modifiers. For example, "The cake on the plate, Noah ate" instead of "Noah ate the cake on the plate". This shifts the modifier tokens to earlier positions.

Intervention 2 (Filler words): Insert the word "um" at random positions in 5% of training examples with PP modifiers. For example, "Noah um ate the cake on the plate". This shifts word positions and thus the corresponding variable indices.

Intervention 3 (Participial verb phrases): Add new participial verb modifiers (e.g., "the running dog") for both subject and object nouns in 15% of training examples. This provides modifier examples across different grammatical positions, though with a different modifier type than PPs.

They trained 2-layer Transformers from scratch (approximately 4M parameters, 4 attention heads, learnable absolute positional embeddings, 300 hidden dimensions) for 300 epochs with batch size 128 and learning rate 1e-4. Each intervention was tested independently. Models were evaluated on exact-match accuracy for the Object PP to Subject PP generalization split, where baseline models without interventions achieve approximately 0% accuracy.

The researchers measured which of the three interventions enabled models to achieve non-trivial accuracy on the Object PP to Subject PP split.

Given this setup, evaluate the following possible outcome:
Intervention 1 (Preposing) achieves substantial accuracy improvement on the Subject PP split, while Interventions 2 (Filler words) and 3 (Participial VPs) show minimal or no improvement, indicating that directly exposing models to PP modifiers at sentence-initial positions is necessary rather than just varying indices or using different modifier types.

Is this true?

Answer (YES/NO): NO